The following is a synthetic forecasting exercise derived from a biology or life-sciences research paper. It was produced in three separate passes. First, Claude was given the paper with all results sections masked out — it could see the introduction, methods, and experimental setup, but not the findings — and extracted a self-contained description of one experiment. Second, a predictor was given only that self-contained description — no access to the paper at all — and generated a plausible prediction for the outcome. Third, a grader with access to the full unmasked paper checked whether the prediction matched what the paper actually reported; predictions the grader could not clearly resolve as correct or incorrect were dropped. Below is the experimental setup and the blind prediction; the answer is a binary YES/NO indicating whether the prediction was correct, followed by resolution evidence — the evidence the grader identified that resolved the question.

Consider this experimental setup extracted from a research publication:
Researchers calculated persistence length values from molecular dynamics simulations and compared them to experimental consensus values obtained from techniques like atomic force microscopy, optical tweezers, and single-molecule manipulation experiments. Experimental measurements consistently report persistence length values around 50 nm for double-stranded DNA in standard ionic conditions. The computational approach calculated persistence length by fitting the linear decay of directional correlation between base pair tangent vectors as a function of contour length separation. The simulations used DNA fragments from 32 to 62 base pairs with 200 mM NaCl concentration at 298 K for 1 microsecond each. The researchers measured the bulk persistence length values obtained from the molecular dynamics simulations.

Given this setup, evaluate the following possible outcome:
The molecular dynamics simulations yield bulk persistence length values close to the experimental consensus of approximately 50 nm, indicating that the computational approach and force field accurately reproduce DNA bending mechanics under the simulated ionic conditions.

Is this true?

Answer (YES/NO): NO